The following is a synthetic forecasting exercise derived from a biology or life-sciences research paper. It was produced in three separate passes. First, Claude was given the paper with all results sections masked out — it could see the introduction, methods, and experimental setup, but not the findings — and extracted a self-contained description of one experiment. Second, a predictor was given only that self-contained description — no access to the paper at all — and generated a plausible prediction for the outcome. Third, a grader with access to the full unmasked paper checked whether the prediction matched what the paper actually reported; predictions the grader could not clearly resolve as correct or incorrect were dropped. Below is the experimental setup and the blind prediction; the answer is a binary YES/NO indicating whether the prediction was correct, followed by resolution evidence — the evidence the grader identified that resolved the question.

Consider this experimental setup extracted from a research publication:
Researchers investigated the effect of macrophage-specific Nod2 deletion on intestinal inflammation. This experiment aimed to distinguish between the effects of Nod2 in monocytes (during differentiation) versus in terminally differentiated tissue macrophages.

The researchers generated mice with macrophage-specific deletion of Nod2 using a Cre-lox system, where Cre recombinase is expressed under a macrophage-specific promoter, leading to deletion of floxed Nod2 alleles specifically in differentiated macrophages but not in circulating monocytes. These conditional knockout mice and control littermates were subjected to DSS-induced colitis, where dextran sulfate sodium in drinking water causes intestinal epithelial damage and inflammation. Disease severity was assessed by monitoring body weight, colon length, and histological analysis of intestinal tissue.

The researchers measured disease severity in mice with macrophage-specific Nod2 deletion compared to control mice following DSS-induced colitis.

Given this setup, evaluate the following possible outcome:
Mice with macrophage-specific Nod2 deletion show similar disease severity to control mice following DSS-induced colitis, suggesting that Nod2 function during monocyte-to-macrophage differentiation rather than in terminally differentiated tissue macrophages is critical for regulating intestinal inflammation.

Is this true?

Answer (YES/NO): NO